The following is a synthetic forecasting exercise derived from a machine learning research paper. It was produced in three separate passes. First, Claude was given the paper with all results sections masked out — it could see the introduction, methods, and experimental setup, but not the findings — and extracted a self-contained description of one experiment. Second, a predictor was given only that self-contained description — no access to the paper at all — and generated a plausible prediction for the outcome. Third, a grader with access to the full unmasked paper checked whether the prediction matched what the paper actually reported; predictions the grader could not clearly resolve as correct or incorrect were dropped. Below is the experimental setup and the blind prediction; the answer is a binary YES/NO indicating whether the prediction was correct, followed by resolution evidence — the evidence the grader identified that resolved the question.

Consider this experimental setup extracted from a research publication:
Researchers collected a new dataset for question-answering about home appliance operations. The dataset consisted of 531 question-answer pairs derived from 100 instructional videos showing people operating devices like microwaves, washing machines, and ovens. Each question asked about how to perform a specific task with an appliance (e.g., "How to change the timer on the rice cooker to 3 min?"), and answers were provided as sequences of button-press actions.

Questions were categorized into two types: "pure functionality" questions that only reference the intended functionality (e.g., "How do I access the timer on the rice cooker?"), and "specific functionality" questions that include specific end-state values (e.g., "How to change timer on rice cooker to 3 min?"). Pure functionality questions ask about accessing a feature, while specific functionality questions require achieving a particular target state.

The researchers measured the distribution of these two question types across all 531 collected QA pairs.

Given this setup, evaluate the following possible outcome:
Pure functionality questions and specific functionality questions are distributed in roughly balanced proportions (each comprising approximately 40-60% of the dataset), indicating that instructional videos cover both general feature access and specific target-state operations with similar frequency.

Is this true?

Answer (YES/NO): YES